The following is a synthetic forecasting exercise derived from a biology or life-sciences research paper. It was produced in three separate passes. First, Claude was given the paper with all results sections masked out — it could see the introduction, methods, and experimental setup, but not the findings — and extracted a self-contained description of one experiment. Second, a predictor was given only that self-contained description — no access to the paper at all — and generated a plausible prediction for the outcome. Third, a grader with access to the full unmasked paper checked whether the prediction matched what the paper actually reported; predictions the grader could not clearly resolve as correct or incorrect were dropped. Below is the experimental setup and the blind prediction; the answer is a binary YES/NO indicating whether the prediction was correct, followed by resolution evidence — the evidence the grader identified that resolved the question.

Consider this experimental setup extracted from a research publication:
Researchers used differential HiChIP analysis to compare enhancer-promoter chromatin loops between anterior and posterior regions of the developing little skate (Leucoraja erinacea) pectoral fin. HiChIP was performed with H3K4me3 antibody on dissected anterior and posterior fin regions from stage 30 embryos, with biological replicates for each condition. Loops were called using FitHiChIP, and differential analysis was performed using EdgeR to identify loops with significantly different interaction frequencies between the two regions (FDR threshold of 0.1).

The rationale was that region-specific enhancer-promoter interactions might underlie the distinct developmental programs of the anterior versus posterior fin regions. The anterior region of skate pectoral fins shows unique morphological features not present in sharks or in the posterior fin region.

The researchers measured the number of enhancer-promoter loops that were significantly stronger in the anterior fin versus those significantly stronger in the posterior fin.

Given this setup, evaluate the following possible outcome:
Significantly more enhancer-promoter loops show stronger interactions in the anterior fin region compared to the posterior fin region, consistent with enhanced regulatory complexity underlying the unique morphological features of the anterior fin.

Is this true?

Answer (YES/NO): NO